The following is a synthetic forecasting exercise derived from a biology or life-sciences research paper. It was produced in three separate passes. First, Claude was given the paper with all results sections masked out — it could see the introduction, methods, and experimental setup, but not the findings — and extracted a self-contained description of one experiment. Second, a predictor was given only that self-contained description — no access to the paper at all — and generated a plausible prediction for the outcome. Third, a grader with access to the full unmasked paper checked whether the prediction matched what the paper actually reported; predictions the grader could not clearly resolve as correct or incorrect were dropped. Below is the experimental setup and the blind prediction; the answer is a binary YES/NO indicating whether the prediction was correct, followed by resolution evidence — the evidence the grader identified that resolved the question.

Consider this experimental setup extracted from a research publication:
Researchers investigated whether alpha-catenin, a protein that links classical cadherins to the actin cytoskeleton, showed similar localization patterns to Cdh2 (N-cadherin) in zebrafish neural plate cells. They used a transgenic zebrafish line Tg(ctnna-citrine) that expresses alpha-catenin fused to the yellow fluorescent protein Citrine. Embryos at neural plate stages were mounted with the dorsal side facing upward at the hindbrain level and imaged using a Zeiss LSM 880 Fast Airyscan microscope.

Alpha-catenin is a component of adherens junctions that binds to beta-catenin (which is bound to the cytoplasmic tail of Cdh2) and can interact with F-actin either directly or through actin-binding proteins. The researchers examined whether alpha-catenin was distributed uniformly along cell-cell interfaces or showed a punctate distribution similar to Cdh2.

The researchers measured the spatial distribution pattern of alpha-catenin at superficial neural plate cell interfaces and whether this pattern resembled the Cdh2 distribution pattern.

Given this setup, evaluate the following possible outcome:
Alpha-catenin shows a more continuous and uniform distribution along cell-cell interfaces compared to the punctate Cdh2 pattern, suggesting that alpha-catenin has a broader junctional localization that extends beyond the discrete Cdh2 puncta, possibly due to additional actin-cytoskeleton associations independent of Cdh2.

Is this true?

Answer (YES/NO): NO